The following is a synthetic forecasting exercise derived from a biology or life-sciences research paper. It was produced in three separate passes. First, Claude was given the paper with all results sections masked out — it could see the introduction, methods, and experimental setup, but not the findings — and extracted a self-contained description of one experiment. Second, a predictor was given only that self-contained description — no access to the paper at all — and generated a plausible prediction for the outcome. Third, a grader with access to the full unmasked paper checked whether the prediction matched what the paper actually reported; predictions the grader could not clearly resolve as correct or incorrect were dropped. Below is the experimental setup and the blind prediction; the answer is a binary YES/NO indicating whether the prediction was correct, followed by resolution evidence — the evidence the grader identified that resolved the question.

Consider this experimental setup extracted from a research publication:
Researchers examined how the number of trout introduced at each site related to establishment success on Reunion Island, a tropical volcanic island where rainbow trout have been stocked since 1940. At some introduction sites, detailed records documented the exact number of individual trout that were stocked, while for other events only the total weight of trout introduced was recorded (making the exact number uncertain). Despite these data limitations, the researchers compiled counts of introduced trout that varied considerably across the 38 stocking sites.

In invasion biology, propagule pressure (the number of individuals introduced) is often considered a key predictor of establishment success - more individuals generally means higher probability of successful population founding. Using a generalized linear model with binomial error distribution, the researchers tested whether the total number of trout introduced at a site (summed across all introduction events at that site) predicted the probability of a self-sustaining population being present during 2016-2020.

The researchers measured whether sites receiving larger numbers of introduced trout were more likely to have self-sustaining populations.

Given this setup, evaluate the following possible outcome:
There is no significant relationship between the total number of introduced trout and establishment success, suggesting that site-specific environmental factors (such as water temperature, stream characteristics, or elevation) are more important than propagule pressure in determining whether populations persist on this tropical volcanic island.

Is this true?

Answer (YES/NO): YES